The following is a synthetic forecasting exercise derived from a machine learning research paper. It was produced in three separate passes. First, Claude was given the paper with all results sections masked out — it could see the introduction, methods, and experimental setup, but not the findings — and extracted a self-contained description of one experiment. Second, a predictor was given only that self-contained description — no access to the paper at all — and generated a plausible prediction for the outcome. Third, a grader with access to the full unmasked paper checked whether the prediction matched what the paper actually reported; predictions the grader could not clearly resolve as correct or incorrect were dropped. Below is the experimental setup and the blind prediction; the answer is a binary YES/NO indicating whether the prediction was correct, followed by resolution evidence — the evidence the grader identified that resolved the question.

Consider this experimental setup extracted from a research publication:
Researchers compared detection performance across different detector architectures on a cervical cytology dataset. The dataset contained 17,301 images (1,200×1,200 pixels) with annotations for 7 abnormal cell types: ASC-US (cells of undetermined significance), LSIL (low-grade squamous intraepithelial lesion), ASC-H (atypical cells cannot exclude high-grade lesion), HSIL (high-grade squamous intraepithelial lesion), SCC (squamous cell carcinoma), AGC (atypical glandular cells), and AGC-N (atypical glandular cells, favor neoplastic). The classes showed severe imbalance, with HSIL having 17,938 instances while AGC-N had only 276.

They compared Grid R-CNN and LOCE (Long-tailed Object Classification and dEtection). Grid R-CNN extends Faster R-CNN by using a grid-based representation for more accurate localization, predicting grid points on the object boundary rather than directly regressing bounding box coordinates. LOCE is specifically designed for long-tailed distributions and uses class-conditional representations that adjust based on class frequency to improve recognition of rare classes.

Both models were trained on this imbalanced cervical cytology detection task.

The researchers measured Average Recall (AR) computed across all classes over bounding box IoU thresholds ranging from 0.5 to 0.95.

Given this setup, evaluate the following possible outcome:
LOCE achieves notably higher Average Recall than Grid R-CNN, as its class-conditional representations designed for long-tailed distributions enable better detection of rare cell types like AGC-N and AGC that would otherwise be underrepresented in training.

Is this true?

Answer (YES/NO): NO